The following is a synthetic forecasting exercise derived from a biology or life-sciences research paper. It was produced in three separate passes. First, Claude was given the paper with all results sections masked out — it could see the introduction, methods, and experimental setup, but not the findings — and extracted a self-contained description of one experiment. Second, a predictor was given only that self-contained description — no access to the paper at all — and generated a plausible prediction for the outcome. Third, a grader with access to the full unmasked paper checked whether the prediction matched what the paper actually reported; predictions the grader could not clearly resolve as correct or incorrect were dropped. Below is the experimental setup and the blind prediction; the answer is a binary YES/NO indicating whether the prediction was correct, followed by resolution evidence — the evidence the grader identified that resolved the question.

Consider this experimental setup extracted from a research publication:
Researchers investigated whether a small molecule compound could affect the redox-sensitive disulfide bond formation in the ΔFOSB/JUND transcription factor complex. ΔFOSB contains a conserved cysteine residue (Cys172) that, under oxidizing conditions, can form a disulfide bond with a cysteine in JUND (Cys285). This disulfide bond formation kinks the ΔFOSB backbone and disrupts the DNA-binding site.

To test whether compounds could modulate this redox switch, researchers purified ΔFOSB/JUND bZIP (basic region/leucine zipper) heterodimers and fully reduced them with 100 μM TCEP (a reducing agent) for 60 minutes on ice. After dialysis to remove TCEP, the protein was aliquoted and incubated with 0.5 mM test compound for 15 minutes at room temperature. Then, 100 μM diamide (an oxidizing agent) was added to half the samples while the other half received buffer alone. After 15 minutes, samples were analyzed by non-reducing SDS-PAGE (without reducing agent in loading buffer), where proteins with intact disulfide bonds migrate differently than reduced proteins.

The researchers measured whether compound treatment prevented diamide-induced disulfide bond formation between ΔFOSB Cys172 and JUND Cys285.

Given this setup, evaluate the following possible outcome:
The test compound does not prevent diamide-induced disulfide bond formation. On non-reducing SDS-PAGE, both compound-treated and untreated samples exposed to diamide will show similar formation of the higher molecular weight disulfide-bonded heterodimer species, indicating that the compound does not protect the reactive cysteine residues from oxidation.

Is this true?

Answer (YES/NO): YES